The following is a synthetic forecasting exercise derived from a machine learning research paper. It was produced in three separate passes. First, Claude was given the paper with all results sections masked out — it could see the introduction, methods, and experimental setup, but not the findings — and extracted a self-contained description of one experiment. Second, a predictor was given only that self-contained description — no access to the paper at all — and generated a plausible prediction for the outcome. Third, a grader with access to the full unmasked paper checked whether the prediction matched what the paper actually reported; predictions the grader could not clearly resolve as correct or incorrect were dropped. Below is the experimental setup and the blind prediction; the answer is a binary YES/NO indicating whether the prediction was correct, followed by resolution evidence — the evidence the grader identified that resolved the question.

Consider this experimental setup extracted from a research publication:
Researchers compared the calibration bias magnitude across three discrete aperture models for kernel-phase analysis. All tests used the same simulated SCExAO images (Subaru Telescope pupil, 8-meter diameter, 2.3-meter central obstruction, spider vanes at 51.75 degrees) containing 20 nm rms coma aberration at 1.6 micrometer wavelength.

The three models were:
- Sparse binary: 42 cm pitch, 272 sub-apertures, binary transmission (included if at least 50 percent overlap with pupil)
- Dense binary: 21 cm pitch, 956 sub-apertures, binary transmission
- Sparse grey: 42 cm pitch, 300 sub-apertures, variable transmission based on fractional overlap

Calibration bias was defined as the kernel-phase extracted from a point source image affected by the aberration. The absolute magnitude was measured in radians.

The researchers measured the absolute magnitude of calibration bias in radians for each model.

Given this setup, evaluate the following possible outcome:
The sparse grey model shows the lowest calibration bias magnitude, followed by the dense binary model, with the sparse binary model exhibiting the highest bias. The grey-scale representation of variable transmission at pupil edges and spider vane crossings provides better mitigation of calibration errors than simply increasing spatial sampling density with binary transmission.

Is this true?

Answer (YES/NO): NO